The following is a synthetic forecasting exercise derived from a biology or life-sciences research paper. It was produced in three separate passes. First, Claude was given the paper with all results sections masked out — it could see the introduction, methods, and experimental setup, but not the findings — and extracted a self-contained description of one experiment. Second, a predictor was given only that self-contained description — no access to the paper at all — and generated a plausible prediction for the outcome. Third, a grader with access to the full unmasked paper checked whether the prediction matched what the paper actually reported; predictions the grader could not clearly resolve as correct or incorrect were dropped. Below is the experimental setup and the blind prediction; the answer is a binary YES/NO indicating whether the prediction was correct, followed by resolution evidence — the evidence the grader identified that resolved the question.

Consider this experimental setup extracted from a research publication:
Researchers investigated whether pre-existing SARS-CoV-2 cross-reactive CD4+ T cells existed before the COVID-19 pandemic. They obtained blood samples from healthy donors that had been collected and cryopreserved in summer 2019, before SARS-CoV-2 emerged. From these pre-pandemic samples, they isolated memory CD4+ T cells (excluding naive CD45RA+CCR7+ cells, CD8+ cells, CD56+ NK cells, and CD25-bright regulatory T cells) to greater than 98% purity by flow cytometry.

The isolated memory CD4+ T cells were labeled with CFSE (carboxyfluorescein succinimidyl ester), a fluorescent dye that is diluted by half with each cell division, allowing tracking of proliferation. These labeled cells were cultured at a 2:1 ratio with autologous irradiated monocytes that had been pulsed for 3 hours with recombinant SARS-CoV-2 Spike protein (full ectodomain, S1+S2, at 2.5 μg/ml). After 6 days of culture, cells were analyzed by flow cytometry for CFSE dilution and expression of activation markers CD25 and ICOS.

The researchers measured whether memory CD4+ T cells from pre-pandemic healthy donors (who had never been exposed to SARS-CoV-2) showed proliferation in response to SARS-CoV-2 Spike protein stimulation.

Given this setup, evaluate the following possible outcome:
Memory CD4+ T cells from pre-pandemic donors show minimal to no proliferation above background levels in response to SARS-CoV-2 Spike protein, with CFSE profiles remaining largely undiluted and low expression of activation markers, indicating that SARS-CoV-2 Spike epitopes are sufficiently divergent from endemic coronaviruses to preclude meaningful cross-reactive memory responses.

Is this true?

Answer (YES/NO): NO